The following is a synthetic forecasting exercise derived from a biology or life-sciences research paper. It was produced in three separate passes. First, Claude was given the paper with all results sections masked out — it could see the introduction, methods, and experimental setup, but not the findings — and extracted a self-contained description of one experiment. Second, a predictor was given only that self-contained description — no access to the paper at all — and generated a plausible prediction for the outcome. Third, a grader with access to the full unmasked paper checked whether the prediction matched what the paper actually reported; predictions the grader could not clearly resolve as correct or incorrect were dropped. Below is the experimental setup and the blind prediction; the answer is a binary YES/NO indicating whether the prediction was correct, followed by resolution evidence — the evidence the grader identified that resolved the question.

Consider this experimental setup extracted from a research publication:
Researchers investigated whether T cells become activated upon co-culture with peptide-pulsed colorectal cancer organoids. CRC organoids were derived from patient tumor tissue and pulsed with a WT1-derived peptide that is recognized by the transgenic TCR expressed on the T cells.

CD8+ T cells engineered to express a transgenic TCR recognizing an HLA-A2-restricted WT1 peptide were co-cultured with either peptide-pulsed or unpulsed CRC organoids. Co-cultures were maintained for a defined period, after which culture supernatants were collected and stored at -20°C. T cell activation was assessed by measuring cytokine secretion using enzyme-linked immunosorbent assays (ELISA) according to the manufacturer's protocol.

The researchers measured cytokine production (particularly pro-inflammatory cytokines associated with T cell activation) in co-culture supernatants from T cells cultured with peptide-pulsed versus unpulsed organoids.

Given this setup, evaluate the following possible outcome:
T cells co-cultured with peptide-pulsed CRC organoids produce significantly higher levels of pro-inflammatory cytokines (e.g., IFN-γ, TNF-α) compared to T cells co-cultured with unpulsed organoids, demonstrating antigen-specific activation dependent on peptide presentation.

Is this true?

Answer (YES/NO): YES